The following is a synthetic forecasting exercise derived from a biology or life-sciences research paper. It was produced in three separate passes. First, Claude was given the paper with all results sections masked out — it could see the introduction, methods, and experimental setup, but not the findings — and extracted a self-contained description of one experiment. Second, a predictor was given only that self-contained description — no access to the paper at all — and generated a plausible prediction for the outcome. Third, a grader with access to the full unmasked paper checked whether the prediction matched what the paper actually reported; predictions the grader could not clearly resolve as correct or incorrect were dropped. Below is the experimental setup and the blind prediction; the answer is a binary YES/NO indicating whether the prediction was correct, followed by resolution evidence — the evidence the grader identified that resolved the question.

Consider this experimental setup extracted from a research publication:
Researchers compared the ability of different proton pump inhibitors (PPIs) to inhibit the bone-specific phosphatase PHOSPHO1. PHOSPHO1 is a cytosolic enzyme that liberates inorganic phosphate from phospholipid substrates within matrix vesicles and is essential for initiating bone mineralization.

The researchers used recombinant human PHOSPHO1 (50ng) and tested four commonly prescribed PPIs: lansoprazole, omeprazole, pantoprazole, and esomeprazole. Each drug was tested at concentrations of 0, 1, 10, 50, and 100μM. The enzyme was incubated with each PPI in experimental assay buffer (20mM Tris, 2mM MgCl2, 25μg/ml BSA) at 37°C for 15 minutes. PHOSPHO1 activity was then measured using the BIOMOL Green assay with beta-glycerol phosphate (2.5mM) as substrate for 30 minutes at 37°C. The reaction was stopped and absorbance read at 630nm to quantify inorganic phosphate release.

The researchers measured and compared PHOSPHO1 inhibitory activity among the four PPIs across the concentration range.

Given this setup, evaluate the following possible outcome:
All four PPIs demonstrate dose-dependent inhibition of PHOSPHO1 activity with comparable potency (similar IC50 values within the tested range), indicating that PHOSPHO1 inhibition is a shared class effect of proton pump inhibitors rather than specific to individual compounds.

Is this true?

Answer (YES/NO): NO